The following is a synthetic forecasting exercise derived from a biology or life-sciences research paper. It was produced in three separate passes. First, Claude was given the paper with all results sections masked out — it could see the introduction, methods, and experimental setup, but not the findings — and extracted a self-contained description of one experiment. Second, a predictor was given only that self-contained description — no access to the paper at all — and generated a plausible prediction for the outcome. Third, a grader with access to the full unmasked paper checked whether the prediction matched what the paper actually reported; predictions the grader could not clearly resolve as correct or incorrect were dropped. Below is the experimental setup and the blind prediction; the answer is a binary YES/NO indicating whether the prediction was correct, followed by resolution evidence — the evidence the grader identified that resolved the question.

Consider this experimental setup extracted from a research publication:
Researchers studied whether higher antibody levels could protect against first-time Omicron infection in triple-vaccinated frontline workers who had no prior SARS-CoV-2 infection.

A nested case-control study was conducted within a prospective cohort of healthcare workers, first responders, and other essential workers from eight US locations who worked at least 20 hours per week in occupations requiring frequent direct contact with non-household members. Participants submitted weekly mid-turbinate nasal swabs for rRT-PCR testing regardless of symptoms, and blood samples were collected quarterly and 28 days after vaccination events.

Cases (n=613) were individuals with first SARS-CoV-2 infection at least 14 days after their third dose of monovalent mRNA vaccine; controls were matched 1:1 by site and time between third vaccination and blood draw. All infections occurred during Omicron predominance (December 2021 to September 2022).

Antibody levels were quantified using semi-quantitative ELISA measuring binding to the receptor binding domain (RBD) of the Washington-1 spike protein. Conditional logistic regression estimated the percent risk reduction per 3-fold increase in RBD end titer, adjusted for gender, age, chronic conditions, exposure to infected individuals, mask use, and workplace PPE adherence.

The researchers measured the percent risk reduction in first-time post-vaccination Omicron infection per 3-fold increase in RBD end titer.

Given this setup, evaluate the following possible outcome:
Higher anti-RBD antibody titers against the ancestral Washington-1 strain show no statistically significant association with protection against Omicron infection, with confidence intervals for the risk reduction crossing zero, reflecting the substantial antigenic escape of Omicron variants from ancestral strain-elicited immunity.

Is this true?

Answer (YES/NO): NO